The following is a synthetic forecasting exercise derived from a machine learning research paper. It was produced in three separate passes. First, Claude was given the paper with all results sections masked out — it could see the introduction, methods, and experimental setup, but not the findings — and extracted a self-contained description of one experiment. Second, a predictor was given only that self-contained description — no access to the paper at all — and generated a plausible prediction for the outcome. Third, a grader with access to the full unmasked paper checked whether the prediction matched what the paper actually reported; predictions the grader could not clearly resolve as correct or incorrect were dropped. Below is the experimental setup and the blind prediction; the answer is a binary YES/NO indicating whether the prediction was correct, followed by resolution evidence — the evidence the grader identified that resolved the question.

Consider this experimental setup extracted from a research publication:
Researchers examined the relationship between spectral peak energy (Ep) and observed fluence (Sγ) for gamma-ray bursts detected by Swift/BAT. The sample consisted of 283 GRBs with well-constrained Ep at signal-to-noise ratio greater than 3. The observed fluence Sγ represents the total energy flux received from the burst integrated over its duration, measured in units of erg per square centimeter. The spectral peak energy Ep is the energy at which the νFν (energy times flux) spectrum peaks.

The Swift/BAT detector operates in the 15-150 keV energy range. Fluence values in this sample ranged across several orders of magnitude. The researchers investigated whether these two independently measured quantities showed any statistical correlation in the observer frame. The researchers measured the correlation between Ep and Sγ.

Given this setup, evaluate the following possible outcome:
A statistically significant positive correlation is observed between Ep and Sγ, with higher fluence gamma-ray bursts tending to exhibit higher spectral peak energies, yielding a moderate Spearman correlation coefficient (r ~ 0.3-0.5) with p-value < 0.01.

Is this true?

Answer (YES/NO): NO